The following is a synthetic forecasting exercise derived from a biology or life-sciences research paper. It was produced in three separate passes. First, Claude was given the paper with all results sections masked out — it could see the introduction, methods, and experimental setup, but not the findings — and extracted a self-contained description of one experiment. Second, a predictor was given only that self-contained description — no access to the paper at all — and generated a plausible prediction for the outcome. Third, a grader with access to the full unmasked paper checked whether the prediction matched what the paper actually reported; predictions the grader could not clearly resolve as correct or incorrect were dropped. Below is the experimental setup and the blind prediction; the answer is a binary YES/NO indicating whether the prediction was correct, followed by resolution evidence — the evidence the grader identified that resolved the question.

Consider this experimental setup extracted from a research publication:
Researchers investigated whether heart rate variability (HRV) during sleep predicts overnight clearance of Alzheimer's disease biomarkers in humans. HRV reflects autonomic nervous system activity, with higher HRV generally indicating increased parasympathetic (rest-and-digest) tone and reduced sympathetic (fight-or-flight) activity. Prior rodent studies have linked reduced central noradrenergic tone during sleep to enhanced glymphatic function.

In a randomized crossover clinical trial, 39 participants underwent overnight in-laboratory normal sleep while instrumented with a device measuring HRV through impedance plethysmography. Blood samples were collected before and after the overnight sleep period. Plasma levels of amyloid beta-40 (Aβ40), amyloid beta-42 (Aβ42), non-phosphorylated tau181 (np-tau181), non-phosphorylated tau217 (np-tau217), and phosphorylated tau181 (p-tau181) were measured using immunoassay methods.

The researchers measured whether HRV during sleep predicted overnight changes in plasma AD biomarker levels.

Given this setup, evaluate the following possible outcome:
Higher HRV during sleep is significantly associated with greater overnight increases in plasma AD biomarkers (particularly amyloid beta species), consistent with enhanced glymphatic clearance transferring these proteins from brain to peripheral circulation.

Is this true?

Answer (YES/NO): NO